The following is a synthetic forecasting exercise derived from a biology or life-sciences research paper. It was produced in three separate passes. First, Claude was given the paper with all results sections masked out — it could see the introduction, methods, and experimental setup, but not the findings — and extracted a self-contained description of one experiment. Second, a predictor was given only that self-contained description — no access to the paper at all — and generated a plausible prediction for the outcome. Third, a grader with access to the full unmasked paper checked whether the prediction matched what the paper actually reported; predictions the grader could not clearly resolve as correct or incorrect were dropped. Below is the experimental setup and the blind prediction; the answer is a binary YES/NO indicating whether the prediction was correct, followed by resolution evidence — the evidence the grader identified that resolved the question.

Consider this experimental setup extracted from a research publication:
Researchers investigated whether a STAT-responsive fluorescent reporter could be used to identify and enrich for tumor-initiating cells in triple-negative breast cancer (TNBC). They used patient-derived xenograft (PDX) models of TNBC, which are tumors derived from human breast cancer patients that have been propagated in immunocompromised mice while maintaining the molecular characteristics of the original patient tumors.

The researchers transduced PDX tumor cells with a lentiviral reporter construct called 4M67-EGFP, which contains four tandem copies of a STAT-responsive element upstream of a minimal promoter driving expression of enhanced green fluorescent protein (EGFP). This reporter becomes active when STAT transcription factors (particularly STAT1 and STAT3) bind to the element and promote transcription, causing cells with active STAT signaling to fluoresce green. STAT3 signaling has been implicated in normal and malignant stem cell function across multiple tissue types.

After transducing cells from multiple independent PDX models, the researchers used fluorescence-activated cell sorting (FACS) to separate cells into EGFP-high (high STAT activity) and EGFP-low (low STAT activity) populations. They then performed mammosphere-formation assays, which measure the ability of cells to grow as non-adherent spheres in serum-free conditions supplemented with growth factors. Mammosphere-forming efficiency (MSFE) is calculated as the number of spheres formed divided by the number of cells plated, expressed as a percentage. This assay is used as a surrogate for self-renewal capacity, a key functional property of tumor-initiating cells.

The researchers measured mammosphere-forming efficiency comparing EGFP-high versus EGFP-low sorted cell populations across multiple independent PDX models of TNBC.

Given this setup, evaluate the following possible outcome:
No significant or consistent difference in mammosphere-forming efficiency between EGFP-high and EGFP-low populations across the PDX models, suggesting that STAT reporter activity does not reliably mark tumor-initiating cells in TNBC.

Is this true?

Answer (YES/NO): NO